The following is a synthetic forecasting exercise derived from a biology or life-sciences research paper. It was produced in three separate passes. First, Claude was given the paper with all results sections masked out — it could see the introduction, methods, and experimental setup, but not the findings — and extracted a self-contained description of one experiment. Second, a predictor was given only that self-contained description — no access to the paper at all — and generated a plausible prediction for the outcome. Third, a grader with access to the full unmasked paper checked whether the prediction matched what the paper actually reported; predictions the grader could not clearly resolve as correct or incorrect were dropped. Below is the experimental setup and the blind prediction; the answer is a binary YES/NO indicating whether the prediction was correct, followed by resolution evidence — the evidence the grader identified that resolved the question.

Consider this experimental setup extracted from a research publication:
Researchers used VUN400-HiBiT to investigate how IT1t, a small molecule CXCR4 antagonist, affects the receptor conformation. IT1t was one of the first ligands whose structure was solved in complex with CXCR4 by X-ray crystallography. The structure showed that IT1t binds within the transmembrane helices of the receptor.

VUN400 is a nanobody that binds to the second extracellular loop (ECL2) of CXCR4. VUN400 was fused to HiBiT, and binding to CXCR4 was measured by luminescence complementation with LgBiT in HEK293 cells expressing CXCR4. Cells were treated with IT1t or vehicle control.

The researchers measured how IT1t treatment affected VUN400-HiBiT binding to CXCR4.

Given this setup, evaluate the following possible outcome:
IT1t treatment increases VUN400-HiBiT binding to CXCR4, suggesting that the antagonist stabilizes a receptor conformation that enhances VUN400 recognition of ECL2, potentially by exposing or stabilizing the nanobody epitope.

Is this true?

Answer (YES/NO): NO